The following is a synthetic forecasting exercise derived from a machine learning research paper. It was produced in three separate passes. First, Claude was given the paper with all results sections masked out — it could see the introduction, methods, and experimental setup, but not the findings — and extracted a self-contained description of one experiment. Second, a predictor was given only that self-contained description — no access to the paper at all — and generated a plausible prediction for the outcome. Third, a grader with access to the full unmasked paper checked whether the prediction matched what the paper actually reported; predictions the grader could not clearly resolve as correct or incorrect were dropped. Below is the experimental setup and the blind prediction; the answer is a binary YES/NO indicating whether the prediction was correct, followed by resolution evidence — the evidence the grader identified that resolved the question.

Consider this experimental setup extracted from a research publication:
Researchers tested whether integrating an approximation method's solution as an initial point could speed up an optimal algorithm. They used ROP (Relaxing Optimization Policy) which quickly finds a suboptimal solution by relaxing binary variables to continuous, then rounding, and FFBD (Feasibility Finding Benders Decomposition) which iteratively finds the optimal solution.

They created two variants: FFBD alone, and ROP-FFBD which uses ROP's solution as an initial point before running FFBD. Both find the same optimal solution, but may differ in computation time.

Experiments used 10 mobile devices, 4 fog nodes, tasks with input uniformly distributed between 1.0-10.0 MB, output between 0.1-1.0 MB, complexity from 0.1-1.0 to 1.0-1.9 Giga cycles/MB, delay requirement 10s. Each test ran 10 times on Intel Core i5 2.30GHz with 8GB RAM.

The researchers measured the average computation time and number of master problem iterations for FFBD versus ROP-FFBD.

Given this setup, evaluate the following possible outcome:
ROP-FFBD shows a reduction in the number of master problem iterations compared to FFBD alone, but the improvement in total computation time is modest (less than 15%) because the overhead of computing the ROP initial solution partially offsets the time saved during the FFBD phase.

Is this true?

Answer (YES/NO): NO